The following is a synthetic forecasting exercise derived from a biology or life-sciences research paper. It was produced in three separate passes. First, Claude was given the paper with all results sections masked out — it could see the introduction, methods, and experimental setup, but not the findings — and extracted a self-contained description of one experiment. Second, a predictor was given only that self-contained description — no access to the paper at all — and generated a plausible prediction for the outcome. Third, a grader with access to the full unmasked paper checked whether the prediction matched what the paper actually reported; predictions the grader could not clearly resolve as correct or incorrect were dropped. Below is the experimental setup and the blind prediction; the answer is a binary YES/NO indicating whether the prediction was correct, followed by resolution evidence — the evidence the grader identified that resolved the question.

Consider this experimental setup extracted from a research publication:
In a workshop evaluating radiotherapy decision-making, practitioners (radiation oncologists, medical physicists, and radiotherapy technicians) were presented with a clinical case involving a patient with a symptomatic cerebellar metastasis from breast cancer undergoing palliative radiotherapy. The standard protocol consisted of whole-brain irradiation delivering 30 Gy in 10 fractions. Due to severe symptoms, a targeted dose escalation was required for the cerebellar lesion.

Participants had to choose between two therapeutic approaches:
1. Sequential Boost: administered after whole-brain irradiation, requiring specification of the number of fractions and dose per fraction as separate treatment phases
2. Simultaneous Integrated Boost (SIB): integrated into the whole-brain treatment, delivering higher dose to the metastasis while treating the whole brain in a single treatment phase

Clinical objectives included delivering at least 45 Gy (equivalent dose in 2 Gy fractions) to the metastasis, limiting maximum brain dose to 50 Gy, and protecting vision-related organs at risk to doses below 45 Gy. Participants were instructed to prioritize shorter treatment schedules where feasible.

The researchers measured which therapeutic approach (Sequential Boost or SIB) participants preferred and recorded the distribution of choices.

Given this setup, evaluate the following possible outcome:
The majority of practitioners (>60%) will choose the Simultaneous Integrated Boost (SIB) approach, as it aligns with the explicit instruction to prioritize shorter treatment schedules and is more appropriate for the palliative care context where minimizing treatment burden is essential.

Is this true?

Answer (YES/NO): NO